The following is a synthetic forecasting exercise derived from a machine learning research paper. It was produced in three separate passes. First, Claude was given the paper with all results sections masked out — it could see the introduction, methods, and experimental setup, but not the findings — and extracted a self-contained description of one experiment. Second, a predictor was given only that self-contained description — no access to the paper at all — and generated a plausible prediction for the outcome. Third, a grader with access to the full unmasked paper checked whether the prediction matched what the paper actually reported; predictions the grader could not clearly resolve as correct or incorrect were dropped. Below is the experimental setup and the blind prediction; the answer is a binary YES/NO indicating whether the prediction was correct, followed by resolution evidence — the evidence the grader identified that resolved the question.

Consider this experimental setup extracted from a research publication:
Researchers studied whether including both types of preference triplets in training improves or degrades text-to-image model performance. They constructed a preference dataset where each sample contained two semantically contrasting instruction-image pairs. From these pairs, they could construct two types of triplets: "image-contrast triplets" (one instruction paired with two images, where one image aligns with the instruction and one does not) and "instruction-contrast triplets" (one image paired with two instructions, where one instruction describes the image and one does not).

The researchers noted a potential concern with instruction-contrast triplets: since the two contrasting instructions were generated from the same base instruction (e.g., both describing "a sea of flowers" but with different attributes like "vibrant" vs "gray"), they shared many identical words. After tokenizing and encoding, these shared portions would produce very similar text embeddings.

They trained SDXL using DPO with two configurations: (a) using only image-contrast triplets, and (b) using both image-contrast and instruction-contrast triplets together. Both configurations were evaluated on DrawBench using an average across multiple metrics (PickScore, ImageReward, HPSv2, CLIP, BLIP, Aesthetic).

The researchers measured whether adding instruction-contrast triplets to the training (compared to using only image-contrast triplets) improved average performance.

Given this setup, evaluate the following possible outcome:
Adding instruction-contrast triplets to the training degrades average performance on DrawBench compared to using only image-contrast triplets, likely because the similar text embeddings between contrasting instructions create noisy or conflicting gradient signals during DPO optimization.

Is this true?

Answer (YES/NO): YES